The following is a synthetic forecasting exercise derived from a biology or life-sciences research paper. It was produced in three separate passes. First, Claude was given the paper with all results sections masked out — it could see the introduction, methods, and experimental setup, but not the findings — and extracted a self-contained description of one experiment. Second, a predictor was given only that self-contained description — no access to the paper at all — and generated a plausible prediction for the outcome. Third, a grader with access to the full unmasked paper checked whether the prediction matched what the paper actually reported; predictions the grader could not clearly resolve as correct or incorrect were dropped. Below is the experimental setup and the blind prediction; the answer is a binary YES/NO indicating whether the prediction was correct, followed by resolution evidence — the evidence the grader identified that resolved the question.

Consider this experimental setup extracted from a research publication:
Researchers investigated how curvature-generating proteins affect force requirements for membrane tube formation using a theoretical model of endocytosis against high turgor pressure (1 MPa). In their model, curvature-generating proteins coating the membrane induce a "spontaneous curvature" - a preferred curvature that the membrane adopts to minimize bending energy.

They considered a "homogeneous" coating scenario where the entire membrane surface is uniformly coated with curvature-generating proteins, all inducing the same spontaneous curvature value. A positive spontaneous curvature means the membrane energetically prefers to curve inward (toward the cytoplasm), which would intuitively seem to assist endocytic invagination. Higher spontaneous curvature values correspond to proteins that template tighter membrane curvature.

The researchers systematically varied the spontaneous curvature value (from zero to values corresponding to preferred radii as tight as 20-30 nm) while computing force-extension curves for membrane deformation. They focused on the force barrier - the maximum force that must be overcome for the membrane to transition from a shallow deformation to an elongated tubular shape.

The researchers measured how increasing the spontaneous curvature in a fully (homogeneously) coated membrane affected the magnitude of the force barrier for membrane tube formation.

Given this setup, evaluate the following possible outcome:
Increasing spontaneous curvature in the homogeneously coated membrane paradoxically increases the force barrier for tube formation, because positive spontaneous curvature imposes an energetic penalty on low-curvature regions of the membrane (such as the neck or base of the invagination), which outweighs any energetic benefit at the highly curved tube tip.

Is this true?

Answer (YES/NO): NO